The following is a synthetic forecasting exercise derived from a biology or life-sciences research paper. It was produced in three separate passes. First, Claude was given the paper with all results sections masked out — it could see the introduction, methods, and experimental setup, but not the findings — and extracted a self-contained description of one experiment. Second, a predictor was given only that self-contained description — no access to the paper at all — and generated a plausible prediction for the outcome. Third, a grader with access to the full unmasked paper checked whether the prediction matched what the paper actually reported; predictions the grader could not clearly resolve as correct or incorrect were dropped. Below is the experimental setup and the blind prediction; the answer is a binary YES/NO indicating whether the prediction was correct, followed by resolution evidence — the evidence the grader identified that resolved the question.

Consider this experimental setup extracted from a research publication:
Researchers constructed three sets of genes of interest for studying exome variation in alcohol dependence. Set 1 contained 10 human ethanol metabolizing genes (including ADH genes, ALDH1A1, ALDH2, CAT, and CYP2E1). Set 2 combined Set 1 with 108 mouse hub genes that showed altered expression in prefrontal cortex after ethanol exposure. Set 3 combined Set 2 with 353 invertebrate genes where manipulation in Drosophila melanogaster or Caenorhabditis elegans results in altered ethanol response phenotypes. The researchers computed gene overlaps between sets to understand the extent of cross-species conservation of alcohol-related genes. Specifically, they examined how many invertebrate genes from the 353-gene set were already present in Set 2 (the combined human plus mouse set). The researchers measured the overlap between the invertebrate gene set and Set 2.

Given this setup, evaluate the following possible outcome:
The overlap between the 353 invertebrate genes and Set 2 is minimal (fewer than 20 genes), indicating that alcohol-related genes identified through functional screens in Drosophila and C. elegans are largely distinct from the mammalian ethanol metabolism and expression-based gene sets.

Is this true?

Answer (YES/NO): NO